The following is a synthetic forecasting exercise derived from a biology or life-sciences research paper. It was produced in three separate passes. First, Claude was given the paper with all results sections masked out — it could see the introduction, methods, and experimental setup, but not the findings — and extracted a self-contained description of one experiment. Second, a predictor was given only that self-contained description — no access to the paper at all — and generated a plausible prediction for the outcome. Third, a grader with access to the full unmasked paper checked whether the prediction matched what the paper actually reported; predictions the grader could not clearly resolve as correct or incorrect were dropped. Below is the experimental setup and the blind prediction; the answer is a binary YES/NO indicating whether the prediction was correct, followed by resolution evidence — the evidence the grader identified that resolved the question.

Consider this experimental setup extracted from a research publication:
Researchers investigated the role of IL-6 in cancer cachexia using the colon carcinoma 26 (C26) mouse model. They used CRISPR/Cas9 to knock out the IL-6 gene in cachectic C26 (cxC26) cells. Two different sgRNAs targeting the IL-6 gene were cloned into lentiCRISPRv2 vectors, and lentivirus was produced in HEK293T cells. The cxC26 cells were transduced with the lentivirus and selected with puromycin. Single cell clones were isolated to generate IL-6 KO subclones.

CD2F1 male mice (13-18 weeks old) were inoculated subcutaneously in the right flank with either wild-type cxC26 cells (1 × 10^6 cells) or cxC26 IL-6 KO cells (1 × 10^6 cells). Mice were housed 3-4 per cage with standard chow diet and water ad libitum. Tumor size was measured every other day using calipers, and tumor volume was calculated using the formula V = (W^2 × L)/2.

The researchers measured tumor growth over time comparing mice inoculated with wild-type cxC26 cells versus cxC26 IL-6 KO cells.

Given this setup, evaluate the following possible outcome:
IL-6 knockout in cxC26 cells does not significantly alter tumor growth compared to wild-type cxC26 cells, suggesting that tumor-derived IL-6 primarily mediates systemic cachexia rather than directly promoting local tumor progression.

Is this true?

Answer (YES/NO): NO